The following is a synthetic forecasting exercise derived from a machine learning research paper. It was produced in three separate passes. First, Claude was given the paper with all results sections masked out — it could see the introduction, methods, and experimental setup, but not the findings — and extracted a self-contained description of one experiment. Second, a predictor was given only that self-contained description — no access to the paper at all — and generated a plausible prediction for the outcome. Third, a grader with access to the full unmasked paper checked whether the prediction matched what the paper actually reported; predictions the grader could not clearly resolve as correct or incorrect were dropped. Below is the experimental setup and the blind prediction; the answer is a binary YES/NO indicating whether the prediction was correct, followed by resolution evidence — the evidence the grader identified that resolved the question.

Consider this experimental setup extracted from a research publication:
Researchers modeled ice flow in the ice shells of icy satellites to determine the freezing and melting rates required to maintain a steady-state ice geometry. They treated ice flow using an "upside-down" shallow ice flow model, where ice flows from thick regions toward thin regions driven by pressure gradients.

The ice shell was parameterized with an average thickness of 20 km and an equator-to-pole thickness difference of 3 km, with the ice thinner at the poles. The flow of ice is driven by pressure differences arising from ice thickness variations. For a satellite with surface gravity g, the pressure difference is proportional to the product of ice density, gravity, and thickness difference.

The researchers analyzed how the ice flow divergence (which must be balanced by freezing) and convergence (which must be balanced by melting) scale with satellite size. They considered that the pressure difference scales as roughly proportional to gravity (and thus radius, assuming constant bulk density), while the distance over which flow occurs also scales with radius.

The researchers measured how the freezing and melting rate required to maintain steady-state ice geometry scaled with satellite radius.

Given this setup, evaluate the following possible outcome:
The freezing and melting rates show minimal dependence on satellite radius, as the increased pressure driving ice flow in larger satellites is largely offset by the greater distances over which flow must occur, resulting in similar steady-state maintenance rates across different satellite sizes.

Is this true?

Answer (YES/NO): NO